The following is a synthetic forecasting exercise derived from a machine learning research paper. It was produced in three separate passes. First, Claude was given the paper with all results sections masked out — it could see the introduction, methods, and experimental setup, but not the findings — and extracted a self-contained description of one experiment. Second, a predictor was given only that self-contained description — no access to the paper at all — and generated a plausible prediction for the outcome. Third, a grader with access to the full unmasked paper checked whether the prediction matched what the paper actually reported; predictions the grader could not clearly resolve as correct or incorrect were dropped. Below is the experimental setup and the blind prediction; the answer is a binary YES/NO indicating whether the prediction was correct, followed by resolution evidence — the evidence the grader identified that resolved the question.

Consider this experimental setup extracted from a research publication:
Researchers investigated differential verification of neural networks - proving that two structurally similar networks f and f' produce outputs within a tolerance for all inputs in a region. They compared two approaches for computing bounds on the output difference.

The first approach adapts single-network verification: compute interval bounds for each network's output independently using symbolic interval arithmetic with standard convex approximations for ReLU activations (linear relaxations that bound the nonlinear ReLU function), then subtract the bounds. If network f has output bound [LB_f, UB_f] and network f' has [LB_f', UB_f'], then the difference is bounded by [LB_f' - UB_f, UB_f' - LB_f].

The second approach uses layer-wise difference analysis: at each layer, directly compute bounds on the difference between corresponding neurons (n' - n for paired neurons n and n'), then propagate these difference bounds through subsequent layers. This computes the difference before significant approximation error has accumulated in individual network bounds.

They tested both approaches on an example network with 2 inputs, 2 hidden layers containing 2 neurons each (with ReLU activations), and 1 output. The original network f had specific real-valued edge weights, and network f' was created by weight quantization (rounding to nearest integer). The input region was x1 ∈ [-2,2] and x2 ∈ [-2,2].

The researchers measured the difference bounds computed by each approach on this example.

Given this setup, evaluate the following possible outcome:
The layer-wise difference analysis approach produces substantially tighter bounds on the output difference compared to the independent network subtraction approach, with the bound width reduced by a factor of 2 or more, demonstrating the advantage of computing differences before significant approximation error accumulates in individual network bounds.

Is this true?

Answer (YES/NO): YES